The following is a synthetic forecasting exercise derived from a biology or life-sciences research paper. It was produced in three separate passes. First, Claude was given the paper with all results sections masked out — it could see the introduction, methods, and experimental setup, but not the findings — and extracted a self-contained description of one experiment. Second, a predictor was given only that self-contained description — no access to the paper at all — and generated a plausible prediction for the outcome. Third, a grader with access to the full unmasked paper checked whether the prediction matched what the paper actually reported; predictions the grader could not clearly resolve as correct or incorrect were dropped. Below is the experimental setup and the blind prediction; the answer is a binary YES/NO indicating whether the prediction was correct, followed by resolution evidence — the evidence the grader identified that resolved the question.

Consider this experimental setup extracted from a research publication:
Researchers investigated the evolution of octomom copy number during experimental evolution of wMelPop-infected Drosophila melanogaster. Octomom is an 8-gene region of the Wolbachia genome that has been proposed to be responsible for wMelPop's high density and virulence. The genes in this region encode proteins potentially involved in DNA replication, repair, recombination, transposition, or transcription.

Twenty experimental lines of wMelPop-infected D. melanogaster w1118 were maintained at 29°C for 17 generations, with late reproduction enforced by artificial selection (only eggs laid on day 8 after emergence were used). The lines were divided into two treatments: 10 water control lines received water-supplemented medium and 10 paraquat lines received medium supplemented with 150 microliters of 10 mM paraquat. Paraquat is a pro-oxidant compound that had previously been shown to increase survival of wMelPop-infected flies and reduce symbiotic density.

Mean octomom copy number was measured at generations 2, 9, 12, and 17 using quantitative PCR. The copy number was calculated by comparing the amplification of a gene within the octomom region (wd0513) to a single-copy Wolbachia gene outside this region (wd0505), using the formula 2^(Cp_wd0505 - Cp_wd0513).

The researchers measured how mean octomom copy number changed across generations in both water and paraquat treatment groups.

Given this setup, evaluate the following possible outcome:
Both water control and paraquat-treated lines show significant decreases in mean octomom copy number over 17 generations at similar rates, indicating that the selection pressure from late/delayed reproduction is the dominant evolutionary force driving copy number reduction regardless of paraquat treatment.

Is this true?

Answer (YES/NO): NO